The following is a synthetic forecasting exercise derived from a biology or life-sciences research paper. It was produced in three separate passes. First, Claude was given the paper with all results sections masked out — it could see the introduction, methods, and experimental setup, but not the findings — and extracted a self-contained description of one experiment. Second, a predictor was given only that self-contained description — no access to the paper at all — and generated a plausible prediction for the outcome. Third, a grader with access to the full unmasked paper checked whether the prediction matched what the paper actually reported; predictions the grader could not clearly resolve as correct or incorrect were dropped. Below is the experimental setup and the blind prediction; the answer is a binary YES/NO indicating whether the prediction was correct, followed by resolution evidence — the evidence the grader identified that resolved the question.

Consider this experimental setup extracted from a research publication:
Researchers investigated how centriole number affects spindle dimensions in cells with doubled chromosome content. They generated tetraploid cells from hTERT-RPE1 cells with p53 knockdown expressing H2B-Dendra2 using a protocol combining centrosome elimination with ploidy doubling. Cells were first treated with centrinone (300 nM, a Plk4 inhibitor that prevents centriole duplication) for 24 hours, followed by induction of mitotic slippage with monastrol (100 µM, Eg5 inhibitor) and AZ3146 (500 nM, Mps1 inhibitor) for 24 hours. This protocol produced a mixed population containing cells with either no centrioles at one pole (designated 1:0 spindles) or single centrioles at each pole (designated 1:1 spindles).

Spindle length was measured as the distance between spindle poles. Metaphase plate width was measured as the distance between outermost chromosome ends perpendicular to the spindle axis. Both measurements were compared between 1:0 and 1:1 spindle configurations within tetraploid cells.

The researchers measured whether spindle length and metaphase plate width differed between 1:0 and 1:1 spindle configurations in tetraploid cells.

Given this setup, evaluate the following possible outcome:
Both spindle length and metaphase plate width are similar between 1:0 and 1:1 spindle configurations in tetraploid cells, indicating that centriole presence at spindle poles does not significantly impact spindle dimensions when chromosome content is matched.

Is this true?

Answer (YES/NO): NO